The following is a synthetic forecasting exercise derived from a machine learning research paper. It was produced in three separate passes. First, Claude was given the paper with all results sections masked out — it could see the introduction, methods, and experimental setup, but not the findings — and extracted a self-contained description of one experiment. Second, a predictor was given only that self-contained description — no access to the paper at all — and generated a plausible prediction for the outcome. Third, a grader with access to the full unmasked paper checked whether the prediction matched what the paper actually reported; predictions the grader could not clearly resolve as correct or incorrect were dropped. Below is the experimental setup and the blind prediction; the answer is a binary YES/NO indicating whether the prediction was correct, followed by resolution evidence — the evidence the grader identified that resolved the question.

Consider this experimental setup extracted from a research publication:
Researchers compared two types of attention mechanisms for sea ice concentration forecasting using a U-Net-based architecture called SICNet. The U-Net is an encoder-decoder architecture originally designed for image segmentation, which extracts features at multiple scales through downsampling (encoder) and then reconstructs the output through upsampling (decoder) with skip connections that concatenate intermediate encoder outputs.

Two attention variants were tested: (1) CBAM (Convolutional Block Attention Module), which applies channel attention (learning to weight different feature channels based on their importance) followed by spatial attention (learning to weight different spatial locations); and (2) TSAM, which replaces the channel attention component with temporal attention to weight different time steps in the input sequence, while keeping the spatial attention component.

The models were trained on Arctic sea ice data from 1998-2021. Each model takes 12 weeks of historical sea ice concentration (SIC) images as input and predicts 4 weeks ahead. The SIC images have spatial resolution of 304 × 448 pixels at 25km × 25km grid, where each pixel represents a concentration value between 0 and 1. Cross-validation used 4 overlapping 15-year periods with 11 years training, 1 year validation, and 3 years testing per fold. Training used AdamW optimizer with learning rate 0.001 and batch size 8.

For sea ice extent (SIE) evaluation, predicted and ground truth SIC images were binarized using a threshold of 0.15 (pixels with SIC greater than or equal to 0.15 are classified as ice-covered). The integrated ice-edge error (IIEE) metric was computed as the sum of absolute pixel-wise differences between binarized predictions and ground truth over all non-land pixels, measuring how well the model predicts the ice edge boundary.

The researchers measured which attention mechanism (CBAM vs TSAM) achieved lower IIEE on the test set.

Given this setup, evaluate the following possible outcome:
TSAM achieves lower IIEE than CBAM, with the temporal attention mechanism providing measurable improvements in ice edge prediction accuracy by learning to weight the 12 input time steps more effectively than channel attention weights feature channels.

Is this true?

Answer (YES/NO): NO